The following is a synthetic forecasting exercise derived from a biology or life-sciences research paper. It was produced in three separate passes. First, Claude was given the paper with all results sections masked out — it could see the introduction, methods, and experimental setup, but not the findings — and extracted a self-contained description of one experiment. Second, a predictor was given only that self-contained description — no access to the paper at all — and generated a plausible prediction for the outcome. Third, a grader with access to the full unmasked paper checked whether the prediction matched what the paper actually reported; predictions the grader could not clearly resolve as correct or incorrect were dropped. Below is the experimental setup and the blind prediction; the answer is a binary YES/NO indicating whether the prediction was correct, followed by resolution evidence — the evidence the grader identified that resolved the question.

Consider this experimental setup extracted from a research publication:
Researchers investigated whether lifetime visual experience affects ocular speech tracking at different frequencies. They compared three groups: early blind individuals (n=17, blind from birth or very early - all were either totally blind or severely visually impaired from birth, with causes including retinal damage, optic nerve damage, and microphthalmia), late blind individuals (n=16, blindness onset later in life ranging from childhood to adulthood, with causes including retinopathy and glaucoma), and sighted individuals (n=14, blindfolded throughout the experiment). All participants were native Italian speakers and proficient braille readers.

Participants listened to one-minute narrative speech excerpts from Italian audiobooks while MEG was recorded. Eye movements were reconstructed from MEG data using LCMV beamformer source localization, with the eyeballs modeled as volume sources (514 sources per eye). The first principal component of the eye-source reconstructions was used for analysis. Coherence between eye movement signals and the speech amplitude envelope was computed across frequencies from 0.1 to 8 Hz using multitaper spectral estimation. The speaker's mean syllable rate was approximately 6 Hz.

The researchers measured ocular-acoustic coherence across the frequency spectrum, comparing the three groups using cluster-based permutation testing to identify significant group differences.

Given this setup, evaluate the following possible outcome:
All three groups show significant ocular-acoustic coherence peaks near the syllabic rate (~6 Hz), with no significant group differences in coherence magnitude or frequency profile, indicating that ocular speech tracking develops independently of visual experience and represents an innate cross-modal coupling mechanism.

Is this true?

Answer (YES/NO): NO